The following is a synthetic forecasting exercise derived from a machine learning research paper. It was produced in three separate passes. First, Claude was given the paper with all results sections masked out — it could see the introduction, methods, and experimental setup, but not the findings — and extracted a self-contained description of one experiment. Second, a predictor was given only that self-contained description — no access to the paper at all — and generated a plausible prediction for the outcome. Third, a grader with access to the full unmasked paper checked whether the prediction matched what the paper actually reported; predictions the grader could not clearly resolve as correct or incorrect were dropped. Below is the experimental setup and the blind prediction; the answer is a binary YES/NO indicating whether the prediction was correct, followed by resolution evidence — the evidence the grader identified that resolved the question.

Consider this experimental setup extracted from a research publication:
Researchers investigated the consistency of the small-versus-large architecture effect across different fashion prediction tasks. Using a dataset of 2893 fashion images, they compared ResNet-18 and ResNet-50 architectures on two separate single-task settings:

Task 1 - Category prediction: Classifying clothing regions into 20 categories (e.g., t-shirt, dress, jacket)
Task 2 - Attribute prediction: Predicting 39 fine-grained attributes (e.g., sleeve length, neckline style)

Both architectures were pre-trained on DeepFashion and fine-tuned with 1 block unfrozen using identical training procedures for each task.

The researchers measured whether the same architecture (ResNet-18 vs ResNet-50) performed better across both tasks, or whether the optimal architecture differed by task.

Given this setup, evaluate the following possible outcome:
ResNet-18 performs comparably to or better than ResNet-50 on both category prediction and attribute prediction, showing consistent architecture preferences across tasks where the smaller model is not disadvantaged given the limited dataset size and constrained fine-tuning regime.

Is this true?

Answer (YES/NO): YES